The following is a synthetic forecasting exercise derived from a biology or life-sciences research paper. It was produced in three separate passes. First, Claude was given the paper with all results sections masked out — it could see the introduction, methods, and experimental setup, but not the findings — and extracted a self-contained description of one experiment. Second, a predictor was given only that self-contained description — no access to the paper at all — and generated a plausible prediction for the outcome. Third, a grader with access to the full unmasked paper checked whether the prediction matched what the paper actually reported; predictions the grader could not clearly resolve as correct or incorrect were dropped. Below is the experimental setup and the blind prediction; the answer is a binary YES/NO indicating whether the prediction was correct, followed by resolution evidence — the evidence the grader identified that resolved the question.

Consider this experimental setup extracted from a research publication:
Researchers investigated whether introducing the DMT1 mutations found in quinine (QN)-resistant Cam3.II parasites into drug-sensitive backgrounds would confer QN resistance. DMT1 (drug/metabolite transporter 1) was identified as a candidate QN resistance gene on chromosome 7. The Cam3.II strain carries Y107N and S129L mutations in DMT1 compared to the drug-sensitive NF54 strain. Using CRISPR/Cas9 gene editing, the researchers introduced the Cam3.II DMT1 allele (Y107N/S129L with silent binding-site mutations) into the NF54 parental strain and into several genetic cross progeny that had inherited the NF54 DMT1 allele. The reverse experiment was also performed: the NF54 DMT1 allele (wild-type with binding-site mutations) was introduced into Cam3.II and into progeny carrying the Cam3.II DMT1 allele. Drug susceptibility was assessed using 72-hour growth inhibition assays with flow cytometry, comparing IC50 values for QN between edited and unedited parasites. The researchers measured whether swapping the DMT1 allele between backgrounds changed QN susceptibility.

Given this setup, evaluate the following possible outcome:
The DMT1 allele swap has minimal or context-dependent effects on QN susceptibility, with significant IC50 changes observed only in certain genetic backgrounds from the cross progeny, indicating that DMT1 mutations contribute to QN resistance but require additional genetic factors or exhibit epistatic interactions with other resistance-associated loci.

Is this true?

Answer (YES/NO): YES